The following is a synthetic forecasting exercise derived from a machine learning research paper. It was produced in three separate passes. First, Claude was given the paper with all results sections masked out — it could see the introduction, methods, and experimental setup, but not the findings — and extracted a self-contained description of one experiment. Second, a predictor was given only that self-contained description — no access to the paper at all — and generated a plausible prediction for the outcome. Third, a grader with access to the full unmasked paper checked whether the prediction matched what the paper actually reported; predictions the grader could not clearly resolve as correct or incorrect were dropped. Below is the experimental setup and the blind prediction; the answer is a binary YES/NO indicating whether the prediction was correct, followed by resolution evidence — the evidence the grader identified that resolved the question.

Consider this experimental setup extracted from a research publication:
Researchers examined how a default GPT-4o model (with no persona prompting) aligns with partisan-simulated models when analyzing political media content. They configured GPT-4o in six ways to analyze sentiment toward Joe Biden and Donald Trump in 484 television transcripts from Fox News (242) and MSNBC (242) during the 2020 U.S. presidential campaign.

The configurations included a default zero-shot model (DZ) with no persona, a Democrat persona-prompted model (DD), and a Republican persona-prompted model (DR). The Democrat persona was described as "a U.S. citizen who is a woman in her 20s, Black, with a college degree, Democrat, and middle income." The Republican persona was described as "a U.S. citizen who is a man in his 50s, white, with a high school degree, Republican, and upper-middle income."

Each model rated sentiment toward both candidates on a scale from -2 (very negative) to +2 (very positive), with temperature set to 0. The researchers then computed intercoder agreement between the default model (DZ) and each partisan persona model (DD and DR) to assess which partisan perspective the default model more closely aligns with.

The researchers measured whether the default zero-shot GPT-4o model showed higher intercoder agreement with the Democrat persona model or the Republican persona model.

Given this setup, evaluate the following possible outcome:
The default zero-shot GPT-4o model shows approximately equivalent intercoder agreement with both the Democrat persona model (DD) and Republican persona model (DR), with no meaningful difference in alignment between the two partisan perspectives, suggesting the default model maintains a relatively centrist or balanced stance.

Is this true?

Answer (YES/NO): NO